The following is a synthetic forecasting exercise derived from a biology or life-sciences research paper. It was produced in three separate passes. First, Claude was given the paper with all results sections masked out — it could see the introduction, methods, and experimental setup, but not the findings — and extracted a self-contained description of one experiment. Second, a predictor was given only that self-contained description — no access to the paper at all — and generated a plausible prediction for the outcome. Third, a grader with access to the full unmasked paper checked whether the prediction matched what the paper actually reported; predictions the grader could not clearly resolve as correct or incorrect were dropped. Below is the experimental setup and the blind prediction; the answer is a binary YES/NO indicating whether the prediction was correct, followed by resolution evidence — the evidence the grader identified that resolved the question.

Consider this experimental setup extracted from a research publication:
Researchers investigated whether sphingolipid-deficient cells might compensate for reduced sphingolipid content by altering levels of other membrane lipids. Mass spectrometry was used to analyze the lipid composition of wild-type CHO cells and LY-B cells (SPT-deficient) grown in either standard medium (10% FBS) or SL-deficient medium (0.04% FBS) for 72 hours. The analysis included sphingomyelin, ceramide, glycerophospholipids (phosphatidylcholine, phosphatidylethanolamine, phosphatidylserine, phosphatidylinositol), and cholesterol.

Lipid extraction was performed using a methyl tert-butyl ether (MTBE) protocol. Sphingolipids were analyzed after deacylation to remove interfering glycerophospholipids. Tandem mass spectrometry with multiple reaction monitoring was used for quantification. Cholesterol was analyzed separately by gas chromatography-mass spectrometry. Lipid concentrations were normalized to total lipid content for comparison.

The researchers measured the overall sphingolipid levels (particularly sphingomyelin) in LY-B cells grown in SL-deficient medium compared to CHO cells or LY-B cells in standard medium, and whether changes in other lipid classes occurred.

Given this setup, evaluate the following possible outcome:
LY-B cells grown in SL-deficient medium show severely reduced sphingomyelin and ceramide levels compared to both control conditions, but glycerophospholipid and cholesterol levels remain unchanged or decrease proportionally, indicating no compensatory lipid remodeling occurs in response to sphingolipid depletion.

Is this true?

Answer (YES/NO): NO